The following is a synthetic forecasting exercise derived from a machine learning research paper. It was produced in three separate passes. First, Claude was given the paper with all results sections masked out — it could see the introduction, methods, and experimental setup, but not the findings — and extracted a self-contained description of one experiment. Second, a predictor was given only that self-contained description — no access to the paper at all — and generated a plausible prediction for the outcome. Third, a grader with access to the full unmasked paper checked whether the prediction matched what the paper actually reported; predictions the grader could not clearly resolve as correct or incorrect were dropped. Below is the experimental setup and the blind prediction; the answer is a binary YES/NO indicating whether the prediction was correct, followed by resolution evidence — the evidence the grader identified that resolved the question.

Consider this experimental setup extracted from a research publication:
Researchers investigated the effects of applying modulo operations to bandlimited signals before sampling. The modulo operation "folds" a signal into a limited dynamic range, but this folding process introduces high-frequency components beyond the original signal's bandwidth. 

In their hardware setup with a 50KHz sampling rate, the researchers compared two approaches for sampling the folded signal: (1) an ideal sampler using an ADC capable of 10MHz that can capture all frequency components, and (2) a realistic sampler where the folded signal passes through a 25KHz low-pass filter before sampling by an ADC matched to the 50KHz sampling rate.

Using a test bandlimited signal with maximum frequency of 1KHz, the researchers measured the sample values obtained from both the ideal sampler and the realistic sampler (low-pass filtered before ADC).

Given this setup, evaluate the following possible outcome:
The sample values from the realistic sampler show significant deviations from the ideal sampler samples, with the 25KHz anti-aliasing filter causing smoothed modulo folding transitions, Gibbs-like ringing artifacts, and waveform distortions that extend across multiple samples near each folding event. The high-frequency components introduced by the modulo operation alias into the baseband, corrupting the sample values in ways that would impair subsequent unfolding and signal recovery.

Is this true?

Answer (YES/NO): NO